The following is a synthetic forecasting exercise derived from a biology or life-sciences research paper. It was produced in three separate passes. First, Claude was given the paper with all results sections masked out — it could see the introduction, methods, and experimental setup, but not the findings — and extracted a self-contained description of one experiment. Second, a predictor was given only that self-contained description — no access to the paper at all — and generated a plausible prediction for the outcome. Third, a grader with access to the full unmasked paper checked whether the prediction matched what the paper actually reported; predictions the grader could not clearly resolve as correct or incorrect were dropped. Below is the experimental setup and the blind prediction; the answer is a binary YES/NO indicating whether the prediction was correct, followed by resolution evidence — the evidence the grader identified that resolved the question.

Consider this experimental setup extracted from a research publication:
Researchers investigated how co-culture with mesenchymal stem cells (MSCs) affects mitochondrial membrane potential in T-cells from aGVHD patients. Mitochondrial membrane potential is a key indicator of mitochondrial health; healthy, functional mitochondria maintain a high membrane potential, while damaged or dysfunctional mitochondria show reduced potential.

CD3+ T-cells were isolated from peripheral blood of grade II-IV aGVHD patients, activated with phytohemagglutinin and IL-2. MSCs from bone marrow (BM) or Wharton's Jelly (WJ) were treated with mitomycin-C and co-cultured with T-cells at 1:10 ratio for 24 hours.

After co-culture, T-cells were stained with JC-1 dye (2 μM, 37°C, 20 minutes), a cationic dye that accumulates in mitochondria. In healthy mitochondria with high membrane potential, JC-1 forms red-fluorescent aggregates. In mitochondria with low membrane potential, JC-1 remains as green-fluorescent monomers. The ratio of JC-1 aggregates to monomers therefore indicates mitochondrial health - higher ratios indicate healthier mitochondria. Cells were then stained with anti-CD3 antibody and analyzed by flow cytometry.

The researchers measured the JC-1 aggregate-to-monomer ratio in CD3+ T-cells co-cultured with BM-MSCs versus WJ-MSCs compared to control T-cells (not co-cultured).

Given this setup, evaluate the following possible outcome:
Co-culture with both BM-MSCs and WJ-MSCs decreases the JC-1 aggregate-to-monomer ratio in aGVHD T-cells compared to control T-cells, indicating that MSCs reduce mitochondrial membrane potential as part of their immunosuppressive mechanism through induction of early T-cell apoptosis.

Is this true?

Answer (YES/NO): NO